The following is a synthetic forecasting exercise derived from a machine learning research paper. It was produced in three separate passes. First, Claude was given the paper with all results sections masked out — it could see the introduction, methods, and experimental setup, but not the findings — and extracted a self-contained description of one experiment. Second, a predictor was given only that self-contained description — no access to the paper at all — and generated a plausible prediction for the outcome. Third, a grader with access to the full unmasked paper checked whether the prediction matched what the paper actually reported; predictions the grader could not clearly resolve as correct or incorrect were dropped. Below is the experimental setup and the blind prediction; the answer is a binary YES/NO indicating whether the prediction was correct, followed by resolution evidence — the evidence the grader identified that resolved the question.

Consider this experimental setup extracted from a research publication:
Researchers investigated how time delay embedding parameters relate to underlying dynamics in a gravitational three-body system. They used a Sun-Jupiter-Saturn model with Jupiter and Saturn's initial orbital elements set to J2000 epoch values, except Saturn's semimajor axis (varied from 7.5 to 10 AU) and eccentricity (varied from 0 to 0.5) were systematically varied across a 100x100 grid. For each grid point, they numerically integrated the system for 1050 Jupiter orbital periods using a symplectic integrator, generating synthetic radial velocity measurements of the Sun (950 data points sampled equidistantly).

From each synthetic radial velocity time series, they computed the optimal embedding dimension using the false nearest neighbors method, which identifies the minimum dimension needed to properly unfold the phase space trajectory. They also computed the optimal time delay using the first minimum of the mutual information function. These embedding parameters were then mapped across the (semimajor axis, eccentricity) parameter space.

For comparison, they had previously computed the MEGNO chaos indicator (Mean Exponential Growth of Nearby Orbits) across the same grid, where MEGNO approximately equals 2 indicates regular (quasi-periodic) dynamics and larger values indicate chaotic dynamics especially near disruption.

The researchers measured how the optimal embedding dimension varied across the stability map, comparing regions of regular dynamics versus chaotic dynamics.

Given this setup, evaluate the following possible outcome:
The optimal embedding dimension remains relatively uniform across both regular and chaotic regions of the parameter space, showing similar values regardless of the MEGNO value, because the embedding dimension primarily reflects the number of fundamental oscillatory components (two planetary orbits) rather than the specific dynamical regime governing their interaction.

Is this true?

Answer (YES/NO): NO